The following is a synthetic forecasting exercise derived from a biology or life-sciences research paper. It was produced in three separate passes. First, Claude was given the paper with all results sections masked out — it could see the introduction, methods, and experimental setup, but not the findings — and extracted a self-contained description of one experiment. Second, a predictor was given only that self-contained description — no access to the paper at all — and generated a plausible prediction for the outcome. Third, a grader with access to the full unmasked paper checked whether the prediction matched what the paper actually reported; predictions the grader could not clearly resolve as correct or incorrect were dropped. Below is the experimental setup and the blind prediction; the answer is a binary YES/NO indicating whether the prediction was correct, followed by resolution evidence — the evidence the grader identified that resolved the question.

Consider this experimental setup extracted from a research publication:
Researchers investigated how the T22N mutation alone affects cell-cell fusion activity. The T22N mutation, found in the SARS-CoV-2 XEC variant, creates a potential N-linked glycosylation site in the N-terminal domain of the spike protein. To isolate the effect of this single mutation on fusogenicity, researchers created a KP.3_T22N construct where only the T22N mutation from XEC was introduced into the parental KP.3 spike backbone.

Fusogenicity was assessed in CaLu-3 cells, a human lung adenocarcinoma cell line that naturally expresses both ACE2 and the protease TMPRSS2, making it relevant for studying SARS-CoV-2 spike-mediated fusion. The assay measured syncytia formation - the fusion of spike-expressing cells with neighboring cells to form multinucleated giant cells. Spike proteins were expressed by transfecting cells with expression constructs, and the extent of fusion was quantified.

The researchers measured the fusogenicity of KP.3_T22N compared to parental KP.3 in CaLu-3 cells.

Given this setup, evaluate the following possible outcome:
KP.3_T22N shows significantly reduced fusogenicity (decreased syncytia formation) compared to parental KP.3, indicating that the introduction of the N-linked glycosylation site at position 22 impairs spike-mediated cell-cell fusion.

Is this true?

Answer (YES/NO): NO